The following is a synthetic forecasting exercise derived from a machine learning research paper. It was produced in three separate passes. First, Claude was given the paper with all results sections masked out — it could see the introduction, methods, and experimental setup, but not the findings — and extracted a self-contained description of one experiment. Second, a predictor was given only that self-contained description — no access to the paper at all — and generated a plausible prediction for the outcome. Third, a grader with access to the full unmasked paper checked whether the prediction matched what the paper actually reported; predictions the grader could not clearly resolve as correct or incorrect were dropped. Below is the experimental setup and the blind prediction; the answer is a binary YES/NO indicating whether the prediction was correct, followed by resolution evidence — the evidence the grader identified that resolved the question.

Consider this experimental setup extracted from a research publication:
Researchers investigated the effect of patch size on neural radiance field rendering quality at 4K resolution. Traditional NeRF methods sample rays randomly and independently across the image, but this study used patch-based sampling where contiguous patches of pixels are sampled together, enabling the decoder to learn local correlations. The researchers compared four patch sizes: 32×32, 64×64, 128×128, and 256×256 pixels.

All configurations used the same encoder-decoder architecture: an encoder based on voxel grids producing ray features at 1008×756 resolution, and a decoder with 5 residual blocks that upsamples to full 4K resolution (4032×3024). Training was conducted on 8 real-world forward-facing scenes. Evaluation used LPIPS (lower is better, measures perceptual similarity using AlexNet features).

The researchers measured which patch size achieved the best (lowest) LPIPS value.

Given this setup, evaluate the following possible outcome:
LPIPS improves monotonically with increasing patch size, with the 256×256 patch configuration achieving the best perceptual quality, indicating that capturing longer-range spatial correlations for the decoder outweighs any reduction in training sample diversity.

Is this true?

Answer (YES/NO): NO